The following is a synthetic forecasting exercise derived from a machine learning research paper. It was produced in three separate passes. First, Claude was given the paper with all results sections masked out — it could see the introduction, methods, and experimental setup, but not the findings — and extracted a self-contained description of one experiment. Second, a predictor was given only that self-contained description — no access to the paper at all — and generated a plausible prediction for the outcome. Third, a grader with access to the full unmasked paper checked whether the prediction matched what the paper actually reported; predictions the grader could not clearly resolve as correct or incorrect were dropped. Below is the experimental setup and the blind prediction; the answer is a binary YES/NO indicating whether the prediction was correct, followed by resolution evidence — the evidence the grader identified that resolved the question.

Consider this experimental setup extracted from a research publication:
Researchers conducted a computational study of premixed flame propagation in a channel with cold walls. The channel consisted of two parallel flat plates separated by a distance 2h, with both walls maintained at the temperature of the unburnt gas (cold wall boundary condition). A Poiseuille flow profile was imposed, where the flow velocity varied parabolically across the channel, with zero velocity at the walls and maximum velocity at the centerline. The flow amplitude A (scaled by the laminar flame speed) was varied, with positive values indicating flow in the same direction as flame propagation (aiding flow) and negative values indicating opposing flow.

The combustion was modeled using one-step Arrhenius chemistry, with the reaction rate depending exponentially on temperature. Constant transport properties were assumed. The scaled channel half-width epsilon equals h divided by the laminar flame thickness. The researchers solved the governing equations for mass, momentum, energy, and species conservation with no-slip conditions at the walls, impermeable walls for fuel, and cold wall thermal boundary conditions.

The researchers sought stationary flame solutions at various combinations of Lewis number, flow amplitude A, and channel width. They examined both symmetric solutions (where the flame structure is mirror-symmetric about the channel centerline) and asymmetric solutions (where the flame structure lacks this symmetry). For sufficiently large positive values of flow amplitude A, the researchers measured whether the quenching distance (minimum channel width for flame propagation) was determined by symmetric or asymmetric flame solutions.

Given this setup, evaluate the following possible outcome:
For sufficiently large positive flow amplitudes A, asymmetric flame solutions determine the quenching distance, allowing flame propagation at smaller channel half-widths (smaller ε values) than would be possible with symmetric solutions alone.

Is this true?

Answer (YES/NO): YES